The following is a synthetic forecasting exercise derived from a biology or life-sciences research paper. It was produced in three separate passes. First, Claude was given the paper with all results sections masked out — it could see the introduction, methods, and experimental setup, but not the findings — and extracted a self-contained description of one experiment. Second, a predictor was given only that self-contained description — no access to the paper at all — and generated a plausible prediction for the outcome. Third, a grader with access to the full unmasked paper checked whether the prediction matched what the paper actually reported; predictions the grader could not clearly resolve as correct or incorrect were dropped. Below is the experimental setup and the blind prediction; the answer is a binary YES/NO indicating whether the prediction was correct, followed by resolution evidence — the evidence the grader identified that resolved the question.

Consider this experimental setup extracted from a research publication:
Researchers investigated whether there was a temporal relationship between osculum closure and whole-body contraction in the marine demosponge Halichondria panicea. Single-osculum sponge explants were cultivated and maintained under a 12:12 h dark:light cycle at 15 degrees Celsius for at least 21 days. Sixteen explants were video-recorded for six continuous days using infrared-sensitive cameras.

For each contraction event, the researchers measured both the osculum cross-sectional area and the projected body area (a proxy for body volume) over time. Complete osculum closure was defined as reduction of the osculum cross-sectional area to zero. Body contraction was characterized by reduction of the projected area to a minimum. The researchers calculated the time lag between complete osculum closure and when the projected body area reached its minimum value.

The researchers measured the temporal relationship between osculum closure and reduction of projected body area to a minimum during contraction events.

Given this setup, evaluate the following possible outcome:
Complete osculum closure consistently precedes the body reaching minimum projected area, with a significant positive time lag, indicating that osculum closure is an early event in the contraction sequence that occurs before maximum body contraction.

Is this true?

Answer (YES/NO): YES